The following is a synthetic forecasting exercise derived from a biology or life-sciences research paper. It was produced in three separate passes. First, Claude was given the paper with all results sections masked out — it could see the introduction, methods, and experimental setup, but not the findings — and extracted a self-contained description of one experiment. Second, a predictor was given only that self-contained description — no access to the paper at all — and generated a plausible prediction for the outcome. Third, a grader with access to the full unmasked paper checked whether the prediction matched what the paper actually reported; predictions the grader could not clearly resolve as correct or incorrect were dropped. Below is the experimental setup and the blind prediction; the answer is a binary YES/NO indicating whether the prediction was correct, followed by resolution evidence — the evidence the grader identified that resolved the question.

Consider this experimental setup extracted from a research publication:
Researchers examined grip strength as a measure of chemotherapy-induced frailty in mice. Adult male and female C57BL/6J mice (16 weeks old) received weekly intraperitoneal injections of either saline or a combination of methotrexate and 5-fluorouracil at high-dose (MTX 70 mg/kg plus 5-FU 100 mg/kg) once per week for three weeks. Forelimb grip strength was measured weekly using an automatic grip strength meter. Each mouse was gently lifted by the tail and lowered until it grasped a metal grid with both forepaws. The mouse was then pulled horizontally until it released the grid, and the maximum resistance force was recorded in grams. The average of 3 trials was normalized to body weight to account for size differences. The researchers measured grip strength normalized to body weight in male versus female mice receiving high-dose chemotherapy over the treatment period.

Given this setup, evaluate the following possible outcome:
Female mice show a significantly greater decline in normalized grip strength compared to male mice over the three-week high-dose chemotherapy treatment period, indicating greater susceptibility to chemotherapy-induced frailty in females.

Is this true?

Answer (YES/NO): NO